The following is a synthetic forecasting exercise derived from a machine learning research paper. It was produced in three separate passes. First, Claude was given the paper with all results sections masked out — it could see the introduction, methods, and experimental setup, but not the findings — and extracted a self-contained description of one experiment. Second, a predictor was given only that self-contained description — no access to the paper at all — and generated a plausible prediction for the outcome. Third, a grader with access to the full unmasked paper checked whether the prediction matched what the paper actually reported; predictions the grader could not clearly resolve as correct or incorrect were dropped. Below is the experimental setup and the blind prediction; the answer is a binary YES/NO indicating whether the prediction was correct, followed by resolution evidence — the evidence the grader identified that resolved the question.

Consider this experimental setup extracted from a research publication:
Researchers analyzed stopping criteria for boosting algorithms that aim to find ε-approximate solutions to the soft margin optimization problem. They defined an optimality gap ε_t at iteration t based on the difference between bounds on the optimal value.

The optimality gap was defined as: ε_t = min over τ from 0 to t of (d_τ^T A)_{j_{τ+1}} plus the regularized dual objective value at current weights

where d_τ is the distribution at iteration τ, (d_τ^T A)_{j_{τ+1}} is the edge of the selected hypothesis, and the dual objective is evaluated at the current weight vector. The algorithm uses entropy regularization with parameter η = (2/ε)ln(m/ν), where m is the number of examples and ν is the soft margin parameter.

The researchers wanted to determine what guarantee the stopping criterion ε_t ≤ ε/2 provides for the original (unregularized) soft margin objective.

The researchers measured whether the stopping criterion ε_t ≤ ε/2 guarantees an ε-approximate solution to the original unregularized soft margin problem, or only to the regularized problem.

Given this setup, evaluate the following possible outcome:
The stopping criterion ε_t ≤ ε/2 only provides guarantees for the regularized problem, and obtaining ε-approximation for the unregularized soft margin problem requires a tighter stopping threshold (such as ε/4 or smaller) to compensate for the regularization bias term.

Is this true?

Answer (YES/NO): NO